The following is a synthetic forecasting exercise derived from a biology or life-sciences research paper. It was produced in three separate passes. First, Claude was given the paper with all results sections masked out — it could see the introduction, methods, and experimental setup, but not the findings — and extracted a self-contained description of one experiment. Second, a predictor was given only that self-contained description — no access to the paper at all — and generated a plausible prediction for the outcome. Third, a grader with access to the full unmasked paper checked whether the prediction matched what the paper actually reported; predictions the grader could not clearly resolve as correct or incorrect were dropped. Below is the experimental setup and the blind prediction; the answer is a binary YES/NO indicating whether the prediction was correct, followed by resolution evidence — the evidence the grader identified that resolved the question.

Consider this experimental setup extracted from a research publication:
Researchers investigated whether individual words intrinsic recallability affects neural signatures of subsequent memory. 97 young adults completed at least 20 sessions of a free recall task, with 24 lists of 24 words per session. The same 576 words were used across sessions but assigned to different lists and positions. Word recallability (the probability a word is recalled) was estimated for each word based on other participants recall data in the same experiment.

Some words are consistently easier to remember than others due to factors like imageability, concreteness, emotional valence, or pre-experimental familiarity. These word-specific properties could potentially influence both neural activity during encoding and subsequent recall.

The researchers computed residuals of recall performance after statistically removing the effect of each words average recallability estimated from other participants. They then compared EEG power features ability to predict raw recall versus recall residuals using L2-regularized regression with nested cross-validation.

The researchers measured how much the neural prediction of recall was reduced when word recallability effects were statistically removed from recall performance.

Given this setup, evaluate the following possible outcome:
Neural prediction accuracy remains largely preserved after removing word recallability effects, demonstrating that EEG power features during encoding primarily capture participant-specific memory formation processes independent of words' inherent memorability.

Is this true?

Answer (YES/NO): YES